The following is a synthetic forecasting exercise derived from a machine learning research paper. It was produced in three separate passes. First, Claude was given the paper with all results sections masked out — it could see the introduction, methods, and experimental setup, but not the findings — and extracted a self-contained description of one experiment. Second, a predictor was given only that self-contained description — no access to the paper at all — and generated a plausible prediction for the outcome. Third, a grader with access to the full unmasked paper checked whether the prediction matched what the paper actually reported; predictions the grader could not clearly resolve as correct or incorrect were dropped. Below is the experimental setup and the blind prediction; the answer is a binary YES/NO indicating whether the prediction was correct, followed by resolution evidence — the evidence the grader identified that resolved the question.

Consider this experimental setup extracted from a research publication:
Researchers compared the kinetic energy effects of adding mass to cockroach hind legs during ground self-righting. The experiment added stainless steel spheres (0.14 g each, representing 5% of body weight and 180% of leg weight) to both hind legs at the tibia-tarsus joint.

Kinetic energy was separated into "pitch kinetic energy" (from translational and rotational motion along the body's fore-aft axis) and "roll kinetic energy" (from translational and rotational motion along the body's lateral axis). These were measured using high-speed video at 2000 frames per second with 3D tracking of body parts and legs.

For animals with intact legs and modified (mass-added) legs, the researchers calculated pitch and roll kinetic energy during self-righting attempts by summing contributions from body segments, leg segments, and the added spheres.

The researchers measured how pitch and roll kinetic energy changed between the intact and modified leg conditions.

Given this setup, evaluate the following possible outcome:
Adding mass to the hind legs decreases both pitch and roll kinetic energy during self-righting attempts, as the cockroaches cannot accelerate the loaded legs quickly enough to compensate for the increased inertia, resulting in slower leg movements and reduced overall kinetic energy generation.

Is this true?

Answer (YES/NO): NO